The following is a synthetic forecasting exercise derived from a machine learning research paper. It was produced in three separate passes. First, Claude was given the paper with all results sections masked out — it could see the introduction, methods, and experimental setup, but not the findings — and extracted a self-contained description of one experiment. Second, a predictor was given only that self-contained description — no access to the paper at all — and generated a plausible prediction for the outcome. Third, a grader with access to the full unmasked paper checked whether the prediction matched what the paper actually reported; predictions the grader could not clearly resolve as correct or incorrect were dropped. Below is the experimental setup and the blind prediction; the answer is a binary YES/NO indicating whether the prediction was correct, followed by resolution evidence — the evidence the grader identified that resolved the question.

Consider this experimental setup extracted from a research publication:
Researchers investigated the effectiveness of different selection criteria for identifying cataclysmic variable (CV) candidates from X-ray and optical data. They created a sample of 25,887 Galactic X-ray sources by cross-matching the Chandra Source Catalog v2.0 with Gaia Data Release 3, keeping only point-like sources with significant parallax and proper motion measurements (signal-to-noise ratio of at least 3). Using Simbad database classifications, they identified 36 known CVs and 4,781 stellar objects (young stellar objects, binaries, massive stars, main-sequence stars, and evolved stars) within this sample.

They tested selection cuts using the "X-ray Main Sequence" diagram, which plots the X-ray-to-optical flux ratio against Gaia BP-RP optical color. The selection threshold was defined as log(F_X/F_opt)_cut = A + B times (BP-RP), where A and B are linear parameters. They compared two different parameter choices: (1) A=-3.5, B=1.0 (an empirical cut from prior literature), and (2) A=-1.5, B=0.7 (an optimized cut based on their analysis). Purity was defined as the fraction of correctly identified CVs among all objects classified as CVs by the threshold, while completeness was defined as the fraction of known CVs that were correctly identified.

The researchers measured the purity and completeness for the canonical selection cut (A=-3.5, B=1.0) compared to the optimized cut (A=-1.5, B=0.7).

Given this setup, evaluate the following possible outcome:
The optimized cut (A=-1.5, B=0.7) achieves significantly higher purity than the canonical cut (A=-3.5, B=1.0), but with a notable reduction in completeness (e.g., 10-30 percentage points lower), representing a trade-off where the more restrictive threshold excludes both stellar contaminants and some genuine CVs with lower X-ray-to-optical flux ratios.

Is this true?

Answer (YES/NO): YES